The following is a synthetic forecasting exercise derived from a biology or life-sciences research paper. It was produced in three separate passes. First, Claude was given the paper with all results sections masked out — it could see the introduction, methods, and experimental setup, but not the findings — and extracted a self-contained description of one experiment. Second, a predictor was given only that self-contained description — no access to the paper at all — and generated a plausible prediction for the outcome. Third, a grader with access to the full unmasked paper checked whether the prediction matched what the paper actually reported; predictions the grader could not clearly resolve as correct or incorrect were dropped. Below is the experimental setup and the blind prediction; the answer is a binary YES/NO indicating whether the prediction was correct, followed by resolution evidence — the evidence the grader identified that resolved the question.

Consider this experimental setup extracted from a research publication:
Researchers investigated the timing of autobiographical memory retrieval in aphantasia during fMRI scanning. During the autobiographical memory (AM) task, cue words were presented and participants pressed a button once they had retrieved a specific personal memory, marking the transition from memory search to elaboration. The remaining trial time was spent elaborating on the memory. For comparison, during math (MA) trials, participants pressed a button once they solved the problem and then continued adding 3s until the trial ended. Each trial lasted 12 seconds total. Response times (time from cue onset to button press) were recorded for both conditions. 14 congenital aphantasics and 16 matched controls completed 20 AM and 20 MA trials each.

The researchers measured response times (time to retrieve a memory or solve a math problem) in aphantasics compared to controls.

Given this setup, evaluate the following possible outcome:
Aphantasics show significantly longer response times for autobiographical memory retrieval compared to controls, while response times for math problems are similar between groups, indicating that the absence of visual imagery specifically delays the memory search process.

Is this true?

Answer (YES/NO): NO